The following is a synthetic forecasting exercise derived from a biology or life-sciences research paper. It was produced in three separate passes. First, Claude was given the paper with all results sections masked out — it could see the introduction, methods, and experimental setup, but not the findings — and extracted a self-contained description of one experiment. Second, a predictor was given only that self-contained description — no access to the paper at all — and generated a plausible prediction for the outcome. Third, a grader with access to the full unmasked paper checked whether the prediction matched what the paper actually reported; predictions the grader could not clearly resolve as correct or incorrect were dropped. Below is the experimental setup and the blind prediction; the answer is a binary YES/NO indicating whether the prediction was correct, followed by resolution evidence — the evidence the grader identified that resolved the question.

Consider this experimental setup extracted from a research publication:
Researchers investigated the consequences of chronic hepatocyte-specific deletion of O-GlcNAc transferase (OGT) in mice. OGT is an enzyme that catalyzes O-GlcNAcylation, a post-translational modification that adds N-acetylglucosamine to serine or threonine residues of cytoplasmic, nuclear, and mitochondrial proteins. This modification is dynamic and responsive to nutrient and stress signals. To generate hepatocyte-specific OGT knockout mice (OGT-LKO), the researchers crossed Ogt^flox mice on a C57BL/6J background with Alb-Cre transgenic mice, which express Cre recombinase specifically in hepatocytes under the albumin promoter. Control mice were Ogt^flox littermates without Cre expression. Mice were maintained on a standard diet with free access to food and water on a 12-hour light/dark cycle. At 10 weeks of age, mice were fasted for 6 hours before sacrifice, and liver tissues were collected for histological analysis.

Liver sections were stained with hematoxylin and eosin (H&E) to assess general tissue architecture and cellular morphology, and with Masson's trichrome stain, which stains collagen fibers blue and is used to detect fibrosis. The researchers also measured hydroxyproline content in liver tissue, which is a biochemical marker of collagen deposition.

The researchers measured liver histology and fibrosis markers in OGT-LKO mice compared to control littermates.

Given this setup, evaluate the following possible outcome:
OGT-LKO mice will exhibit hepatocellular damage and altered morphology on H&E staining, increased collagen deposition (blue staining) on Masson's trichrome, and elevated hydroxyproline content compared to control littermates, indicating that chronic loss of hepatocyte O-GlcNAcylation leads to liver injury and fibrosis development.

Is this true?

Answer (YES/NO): YES